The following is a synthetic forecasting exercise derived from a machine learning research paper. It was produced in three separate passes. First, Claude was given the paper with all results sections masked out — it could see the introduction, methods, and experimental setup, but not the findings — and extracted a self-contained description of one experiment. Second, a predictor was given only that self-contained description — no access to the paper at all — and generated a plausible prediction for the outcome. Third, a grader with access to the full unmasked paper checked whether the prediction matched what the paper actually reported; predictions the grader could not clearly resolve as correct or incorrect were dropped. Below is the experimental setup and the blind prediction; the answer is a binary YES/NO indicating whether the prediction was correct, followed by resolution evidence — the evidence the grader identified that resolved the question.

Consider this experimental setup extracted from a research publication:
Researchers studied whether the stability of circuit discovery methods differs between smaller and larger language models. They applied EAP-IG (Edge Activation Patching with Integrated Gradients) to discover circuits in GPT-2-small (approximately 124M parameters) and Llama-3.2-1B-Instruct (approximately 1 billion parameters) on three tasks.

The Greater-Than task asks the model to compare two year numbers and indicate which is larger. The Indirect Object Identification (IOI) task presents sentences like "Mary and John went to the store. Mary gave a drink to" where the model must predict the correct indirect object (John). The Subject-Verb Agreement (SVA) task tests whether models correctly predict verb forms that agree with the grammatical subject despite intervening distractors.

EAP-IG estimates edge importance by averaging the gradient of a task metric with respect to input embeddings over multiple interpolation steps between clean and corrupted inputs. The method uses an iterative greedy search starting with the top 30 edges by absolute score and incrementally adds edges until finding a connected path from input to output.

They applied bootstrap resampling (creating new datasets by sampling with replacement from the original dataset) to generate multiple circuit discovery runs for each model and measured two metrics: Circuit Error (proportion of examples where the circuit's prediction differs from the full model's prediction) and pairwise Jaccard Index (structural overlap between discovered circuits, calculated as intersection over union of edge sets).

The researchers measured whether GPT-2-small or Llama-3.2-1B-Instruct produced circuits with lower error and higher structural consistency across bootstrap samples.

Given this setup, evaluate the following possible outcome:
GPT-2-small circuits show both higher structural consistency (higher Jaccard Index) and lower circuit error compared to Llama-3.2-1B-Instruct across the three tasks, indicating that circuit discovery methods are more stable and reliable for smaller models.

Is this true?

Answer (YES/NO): YES